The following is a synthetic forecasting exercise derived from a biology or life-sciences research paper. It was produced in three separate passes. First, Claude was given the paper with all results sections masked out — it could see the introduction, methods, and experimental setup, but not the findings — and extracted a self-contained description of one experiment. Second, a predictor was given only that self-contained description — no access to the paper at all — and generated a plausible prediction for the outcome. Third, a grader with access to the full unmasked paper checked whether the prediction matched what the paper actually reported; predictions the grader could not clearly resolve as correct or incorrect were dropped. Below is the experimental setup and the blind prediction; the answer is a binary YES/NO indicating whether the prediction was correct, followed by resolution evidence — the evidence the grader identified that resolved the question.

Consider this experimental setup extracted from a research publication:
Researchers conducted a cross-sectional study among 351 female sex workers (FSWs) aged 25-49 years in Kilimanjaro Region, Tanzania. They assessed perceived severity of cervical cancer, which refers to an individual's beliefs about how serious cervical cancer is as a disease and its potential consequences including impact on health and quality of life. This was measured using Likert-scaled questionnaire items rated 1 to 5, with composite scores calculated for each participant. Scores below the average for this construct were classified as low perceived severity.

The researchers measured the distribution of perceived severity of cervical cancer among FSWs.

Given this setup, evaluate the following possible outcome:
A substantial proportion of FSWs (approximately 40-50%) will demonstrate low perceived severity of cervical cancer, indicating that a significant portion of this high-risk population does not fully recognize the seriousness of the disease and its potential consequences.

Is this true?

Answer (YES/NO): NO